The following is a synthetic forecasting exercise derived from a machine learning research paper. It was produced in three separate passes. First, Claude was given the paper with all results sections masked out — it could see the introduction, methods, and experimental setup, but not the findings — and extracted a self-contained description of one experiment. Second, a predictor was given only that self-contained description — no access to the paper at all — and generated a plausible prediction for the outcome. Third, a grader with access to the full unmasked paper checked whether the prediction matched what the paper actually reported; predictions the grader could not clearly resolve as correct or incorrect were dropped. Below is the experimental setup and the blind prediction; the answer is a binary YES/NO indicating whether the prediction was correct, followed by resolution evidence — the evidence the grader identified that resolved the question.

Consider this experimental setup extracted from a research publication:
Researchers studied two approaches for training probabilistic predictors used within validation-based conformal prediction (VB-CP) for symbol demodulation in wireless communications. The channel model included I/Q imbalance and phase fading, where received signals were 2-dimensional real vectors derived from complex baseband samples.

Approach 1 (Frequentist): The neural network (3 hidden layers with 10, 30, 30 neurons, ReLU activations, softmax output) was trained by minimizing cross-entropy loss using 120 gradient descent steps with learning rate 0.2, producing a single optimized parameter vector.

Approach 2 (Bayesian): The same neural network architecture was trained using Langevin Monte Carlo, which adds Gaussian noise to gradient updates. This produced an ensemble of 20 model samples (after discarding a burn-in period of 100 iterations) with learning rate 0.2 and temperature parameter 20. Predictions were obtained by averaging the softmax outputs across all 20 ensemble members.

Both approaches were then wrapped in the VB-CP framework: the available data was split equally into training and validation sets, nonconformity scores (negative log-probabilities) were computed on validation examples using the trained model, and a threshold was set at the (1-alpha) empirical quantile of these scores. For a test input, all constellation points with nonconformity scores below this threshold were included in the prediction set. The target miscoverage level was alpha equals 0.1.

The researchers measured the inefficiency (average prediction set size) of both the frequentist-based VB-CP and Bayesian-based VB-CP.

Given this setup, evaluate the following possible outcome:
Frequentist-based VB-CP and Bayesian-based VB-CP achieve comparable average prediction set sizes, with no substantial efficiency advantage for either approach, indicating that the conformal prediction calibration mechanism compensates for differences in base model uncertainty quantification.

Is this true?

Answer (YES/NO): NO